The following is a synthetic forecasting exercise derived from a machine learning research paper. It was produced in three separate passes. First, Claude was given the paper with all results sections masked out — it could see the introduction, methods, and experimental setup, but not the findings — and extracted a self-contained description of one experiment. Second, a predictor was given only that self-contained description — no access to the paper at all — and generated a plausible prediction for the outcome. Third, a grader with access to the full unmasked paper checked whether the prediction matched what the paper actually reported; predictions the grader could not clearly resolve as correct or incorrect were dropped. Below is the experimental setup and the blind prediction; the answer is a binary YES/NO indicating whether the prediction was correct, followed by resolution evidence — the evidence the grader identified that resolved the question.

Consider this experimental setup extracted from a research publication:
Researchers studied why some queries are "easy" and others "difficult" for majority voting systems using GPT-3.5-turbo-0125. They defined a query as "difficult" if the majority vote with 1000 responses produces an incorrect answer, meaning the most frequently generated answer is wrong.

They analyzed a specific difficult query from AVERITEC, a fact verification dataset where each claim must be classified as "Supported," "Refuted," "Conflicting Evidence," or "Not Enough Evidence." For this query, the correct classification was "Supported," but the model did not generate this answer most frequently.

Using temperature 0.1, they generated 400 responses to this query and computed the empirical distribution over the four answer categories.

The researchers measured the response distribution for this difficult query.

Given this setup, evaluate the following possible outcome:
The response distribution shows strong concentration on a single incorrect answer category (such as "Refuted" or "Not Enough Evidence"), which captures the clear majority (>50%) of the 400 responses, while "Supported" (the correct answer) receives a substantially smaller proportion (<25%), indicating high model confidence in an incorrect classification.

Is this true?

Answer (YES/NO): NO